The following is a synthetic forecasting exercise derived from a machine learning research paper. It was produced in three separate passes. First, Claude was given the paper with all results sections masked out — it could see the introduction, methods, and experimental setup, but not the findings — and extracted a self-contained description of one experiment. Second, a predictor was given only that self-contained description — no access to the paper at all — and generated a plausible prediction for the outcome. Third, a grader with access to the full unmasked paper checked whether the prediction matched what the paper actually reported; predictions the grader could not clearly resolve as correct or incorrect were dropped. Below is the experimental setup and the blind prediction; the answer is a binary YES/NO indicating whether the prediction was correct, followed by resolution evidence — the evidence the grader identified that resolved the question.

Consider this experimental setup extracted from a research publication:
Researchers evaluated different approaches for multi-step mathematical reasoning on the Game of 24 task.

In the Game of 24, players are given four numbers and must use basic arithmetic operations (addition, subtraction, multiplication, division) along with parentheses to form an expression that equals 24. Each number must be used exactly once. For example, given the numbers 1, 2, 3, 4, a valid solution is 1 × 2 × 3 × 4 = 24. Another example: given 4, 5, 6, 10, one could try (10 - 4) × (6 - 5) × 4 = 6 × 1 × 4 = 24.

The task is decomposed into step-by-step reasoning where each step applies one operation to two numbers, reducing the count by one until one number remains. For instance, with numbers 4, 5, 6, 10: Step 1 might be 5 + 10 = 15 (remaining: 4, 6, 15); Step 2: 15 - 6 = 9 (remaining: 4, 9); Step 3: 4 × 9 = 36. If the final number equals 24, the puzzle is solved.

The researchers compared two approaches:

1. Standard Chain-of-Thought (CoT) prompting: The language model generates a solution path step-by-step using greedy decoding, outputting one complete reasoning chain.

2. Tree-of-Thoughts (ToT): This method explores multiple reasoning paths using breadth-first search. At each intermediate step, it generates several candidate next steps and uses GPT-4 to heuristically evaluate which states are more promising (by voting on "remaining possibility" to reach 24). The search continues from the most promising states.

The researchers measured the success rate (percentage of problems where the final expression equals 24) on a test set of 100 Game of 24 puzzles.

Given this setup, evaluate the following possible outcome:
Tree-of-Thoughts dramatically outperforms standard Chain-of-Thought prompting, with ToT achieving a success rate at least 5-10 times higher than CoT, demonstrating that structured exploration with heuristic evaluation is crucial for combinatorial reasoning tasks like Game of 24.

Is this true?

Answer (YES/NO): YES